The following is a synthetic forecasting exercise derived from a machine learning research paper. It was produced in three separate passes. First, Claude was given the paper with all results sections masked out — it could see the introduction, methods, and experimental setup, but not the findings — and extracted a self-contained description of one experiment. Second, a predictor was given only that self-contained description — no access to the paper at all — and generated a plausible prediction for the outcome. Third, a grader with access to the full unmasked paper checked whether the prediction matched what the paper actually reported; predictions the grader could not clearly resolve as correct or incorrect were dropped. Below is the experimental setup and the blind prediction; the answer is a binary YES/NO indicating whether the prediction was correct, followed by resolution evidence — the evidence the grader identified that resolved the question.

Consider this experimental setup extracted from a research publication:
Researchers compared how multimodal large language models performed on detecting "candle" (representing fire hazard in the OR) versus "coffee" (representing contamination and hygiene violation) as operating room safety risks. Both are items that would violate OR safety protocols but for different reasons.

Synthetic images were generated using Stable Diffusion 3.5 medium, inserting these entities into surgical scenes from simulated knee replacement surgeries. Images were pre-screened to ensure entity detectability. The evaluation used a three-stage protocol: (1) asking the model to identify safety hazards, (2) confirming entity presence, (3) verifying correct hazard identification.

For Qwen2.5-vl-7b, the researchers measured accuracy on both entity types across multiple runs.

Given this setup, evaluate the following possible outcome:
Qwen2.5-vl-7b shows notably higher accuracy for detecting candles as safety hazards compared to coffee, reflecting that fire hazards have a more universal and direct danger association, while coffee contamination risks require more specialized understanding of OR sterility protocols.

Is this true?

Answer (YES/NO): YES